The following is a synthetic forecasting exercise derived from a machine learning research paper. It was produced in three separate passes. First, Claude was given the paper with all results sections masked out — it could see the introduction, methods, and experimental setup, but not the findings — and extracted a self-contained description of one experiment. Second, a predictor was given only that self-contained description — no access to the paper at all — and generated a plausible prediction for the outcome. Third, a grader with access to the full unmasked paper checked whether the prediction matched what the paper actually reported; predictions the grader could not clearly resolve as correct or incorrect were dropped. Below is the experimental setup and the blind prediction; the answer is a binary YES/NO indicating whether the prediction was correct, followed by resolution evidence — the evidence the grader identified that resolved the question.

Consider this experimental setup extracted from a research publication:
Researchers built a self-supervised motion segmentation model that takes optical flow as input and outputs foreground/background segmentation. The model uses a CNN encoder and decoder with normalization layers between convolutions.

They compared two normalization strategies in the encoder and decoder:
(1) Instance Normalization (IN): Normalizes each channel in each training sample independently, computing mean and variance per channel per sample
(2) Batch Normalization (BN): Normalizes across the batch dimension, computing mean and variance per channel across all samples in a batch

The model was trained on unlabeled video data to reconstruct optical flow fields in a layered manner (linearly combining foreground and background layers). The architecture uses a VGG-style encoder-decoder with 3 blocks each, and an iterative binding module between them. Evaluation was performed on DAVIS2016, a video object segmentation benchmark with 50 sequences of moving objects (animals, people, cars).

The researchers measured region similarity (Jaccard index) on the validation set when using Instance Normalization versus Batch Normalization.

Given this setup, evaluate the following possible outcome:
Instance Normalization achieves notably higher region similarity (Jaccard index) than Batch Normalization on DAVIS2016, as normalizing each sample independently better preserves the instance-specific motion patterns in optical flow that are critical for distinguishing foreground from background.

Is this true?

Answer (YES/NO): YES